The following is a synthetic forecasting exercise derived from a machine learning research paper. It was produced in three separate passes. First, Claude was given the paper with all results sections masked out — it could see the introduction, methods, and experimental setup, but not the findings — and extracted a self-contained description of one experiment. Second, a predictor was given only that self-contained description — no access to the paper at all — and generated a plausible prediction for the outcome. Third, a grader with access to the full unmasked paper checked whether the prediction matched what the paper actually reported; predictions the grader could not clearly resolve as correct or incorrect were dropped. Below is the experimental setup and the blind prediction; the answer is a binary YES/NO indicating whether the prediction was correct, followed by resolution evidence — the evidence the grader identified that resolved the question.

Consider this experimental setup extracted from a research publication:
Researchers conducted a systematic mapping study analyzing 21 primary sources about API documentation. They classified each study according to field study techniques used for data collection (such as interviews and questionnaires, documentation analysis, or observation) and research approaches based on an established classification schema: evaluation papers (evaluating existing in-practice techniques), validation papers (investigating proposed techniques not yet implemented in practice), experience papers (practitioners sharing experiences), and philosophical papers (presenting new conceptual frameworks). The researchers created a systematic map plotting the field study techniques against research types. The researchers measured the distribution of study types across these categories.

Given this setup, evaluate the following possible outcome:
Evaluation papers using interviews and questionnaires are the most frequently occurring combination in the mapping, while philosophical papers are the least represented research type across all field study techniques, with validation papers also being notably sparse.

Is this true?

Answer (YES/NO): NO